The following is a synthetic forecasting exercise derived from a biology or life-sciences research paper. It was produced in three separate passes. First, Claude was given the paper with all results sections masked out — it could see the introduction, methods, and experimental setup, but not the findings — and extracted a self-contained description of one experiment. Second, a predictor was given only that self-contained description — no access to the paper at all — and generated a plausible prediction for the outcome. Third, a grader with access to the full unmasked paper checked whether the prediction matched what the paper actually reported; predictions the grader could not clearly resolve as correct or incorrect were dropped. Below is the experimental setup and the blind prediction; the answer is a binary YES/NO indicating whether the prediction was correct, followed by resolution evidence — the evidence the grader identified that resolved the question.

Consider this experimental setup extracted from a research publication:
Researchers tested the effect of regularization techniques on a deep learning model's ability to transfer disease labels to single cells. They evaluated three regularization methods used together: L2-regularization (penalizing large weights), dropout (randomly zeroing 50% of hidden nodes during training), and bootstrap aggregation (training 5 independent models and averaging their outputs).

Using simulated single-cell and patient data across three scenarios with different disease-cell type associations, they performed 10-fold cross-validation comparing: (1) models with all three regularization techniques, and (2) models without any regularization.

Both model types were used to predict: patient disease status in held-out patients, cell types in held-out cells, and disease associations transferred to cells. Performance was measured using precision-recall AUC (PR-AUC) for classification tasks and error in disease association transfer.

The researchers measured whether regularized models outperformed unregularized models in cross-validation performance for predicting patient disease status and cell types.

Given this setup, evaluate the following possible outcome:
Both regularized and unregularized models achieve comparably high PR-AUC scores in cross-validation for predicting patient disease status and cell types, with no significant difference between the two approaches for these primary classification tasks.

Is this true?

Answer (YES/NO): NO